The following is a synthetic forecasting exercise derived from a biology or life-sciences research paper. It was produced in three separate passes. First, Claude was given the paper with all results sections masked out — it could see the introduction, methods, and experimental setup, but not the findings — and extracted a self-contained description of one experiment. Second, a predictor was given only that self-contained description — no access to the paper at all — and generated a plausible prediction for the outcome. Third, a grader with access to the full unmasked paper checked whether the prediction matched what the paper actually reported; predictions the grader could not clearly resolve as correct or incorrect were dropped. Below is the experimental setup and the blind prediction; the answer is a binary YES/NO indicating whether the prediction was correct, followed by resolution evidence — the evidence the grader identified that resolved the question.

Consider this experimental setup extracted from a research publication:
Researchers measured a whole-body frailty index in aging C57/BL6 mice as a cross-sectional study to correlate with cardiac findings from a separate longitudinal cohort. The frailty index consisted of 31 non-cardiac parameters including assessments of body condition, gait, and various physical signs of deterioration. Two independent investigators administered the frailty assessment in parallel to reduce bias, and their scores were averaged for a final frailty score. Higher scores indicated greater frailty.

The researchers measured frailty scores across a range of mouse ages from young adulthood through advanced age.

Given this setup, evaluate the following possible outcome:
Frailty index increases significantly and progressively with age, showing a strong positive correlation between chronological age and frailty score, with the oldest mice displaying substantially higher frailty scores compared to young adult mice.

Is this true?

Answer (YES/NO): NO